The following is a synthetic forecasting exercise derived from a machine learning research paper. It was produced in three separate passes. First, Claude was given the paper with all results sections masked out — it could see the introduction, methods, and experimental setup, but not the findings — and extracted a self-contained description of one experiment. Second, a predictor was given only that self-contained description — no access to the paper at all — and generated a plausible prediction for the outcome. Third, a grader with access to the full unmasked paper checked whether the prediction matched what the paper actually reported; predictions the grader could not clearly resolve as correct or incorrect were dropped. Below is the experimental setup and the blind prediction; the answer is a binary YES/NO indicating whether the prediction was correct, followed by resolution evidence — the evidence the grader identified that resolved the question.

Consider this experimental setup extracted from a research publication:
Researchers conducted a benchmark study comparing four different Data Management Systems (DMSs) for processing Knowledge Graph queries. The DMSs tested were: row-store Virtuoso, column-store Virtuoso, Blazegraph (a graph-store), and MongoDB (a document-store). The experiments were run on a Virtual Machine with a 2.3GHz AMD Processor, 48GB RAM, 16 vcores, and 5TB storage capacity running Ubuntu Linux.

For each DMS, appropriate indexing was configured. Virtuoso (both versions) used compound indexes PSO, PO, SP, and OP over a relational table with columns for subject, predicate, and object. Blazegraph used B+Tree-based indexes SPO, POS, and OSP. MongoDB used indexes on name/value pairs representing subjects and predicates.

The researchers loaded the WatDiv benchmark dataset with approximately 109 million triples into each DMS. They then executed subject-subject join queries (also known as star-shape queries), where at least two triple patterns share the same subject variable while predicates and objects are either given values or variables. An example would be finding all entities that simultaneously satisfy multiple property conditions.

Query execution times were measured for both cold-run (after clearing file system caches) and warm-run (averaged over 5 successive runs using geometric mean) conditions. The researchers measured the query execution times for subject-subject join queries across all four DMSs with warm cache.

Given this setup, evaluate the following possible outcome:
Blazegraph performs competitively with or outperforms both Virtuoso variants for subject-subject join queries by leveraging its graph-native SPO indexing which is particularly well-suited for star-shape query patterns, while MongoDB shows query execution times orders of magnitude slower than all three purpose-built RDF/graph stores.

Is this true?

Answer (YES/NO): NO